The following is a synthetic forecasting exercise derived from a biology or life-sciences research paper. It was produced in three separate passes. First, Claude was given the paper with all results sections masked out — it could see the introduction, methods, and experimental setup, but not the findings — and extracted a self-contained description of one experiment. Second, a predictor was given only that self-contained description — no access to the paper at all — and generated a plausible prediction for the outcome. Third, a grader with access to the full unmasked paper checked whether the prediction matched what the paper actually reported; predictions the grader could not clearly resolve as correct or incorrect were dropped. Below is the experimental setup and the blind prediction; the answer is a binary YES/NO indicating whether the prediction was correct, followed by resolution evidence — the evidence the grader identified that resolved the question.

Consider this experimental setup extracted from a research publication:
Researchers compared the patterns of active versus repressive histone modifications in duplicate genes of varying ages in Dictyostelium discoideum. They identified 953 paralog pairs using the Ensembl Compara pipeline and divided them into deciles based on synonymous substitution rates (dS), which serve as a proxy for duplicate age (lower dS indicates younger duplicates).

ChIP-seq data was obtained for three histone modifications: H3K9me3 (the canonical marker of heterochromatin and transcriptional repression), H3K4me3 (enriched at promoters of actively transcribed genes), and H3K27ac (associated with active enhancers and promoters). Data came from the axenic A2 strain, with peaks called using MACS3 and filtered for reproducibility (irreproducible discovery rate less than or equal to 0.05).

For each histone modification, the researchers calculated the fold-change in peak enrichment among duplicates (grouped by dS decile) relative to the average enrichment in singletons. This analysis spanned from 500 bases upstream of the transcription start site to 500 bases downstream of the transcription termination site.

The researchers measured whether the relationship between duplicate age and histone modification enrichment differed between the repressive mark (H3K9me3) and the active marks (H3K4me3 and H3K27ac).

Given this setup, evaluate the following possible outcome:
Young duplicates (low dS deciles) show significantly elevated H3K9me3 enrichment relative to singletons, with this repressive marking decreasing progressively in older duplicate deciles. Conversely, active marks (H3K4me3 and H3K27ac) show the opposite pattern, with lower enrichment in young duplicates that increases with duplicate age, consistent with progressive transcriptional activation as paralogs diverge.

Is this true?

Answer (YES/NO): NO